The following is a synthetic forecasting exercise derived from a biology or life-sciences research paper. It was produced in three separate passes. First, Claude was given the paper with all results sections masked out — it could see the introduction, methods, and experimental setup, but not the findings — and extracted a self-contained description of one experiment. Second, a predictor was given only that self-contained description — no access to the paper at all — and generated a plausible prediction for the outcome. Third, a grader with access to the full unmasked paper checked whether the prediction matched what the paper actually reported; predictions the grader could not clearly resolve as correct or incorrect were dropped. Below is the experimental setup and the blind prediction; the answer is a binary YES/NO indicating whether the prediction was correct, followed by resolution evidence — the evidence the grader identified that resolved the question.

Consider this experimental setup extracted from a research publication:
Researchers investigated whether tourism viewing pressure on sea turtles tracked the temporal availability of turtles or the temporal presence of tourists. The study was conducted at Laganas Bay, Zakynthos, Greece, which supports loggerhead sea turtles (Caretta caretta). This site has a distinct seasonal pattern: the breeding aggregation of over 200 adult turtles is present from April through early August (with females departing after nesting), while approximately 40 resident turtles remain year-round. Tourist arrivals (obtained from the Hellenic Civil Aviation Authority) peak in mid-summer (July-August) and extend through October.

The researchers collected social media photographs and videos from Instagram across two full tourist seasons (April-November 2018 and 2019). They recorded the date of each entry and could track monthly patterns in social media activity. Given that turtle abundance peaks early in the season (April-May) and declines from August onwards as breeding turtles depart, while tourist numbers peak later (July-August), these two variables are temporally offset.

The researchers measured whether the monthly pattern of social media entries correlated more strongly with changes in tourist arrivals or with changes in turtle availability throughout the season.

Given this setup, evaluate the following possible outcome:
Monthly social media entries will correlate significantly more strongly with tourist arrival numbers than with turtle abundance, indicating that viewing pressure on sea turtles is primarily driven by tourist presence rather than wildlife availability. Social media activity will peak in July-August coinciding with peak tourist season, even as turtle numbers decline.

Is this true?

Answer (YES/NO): YES